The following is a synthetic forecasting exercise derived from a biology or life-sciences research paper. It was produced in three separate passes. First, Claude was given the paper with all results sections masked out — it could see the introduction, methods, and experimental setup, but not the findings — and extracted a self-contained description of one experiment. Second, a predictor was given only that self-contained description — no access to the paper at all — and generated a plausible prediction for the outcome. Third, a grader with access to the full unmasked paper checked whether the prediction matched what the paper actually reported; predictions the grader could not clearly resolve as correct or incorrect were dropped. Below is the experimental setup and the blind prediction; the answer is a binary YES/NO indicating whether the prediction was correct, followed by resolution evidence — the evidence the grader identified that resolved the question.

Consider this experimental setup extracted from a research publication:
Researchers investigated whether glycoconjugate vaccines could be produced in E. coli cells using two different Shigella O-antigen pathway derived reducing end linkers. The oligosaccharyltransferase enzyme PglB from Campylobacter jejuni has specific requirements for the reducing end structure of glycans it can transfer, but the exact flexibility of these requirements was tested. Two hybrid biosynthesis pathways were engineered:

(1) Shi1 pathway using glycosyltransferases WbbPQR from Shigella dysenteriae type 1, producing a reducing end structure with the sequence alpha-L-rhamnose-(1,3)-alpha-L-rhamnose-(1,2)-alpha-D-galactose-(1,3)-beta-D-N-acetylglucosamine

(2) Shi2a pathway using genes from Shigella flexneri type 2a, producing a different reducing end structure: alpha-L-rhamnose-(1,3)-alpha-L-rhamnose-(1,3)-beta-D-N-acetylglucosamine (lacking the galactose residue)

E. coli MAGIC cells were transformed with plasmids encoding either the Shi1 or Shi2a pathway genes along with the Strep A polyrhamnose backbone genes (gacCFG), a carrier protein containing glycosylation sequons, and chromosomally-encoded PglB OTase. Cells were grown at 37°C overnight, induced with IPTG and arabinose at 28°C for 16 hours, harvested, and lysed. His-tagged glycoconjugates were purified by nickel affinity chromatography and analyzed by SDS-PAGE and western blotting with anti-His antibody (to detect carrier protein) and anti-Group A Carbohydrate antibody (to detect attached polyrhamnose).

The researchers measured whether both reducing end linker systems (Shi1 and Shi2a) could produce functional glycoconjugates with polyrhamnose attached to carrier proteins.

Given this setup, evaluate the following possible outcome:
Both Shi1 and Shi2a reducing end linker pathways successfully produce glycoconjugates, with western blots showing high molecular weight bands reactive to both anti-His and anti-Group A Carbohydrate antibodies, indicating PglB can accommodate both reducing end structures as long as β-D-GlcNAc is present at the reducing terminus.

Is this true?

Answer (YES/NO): YES